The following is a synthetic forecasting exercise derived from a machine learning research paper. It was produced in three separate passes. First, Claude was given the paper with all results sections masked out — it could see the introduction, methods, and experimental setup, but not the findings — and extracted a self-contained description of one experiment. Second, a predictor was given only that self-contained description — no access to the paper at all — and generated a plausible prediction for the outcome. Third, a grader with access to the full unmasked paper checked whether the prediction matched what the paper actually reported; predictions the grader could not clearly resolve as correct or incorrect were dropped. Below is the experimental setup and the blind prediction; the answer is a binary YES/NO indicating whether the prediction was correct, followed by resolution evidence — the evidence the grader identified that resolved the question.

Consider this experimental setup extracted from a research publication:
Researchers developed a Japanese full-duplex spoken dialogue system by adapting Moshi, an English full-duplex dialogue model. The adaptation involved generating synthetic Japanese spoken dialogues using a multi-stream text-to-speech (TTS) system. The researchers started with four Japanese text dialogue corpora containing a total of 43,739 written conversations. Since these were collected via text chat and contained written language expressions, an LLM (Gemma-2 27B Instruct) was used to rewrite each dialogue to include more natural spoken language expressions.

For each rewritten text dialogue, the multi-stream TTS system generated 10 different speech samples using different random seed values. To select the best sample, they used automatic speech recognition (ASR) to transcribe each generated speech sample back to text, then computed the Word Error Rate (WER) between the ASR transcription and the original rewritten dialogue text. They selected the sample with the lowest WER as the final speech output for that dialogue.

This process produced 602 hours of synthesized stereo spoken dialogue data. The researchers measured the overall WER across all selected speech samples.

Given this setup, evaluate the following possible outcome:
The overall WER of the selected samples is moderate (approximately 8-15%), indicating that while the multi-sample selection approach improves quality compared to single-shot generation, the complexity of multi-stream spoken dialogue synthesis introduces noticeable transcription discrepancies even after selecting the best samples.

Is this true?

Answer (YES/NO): NO